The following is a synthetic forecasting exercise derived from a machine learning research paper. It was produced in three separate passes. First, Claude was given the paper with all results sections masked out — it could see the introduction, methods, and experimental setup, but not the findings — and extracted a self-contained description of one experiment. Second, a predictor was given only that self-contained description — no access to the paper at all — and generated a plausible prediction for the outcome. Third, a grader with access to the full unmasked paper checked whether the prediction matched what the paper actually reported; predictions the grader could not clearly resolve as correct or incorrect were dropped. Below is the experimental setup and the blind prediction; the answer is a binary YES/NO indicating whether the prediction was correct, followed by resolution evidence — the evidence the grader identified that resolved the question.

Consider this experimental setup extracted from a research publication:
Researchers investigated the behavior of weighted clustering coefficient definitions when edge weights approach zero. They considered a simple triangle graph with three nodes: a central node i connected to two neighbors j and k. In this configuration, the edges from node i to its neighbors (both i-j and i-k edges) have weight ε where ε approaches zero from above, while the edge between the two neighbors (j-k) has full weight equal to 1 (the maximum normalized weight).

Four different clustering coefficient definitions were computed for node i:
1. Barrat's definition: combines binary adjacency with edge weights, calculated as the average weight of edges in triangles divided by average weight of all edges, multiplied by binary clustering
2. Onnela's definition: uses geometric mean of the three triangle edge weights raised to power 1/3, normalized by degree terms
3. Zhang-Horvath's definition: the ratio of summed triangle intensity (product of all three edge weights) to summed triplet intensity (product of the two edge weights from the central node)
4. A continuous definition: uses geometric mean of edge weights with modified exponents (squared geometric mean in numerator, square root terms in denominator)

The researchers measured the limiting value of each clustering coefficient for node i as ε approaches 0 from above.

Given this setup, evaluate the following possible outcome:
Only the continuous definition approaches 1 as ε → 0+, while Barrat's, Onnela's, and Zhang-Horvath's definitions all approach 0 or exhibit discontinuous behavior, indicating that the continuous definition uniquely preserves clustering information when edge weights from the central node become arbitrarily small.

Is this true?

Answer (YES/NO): NO